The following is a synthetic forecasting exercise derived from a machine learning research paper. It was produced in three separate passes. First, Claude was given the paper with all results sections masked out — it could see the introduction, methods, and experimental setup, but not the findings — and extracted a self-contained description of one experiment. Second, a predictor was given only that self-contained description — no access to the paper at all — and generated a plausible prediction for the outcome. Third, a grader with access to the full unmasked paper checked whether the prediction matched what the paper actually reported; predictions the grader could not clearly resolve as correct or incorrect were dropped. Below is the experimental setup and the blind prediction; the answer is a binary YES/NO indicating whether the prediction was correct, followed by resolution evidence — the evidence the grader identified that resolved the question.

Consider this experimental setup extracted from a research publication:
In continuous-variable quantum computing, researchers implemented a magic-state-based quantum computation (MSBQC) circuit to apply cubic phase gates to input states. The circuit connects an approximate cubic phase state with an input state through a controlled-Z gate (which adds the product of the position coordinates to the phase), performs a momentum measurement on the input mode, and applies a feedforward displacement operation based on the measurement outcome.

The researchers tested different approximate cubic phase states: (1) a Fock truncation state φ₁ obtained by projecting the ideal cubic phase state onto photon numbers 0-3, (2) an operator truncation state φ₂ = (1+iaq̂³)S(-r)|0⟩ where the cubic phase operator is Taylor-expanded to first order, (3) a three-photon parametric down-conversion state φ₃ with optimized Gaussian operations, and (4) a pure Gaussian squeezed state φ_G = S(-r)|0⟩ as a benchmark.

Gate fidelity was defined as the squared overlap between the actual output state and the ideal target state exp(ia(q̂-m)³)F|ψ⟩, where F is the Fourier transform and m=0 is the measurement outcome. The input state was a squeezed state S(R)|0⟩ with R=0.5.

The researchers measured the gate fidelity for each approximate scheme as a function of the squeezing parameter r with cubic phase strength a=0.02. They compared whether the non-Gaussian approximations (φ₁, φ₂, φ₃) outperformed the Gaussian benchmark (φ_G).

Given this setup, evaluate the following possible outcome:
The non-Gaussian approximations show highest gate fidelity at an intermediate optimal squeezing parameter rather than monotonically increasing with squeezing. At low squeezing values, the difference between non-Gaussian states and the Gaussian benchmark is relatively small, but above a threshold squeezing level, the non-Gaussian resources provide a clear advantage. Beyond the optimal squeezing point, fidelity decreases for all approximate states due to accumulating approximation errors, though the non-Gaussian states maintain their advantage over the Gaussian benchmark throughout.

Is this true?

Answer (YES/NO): NO